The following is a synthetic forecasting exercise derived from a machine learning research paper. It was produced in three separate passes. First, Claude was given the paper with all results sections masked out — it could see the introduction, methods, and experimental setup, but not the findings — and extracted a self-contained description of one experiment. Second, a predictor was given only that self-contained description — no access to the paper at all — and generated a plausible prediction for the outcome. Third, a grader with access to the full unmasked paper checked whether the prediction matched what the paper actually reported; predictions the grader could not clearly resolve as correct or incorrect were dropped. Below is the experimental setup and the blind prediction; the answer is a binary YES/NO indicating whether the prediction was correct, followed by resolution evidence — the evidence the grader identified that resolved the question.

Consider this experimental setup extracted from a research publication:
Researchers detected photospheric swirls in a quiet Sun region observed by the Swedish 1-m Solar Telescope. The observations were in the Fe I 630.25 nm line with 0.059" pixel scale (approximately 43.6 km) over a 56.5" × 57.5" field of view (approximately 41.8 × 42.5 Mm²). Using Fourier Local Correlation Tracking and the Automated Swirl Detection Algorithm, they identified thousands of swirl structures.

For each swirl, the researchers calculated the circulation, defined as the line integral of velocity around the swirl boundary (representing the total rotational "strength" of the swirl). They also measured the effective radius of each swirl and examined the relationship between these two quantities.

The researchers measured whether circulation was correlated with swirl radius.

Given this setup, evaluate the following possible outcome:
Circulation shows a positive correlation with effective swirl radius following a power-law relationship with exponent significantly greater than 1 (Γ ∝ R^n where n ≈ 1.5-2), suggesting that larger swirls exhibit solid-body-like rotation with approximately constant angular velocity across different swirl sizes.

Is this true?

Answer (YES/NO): NO